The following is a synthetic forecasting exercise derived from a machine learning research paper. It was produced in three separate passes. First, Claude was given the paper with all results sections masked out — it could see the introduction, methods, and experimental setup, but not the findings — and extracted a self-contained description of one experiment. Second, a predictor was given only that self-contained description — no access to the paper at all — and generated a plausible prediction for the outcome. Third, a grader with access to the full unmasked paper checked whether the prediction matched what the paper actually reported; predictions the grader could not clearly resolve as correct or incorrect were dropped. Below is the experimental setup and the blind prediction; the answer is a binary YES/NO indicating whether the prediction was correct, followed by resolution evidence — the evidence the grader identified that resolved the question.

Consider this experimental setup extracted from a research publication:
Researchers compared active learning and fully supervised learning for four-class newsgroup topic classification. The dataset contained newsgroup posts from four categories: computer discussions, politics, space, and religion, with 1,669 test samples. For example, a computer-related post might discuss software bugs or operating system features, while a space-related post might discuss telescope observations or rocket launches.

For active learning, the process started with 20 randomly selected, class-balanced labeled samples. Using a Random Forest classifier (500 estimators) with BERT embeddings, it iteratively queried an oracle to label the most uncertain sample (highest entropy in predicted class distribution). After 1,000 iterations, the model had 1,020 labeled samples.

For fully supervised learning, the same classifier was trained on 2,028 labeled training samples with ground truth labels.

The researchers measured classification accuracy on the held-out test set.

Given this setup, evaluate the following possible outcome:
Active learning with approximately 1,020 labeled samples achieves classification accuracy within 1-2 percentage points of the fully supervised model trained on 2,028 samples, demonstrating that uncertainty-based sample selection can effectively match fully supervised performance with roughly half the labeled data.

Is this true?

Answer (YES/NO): YES